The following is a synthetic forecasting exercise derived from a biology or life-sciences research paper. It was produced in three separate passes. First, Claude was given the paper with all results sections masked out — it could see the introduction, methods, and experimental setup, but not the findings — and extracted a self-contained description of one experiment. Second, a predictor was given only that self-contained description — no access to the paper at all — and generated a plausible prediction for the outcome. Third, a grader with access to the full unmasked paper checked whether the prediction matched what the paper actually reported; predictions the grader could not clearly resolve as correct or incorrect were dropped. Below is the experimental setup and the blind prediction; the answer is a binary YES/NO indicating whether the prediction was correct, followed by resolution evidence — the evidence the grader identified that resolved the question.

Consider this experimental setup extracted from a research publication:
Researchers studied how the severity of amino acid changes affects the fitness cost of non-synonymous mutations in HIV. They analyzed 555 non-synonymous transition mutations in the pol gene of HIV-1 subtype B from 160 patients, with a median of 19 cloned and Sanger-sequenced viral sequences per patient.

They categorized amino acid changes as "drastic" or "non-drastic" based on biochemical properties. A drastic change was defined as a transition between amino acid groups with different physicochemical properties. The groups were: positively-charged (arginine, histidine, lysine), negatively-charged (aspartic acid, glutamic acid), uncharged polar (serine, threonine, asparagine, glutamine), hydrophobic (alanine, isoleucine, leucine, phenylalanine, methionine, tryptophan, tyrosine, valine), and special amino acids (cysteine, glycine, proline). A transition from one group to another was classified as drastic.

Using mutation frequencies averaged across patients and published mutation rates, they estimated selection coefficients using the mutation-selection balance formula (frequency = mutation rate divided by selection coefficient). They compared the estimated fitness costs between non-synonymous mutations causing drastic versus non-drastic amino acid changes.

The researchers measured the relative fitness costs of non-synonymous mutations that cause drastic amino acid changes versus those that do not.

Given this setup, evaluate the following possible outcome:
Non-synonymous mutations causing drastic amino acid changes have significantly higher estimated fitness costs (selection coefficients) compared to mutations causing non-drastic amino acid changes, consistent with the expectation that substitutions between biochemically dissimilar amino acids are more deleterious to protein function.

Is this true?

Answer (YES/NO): YES